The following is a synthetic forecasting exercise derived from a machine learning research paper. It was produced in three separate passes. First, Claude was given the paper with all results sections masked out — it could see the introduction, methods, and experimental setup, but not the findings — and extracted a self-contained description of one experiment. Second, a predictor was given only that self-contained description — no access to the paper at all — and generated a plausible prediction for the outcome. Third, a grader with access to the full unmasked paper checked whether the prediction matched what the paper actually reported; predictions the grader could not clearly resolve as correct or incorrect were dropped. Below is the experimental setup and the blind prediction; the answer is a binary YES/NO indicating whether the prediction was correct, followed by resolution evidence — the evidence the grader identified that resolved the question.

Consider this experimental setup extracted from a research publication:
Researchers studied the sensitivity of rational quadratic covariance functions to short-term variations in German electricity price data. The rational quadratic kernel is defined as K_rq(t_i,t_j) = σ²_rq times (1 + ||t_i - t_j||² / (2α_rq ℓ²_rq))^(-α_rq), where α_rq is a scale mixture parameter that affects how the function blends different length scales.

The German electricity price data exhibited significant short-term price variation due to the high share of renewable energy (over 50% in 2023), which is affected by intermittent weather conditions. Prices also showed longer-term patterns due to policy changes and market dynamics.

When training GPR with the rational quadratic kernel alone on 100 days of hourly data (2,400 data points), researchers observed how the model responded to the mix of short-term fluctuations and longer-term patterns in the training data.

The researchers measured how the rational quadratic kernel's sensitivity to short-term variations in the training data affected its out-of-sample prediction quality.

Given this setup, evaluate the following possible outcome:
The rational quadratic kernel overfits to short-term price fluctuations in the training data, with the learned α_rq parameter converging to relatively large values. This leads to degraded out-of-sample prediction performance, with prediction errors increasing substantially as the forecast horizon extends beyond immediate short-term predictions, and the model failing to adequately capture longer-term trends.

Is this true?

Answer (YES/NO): NO